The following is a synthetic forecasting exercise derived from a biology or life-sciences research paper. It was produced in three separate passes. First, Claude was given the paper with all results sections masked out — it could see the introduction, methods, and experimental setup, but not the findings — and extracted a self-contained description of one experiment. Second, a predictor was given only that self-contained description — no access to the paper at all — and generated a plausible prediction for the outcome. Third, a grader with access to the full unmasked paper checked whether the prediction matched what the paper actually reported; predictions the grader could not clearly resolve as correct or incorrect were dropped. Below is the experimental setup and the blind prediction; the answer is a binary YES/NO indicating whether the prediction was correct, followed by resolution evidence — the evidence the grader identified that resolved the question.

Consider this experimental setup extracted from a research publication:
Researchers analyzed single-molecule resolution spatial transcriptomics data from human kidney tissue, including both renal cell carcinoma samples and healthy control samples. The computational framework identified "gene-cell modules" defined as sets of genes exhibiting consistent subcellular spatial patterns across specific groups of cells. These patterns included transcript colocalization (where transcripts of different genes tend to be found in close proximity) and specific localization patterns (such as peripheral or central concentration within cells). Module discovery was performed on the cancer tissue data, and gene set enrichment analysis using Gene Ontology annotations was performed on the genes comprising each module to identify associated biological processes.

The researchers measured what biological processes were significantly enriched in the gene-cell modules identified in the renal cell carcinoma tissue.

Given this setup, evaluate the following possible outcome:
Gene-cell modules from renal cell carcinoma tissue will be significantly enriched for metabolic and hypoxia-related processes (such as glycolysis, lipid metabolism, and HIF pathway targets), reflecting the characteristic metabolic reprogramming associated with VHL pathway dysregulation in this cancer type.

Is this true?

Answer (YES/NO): NO